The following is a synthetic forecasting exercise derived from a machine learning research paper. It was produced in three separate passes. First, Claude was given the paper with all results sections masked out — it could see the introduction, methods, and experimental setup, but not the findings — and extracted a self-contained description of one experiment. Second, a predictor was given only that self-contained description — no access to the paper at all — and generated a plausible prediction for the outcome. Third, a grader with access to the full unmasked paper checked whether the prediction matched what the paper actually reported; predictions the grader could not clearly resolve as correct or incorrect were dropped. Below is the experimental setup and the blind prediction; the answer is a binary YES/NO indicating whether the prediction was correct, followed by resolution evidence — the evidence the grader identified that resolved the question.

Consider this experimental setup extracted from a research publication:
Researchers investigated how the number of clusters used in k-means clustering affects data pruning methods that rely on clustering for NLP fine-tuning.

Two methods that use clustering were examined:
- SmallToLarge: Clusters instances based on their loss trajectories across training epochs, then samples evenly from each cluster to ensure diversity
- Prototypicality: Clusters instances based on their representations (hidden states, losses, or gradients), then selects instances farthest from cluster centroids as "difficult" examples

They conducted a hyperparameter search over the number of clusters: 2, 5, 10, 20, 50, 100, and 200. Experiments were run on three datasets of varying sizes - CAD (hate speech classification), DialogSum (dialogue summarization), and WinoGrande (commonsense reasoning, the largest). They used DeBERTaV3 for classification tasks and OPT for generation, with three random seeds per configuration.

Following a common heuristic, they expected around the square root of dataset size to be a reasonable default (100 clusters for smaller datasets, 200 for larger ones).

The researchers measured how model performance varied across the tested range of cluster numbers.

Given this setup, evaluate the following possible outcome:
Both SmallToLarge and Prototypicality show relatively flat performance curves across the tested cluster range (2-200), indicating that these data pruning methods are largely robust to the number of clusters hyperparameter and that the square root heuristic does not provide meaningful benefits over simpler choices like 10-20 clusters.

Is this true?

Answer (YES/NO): YES